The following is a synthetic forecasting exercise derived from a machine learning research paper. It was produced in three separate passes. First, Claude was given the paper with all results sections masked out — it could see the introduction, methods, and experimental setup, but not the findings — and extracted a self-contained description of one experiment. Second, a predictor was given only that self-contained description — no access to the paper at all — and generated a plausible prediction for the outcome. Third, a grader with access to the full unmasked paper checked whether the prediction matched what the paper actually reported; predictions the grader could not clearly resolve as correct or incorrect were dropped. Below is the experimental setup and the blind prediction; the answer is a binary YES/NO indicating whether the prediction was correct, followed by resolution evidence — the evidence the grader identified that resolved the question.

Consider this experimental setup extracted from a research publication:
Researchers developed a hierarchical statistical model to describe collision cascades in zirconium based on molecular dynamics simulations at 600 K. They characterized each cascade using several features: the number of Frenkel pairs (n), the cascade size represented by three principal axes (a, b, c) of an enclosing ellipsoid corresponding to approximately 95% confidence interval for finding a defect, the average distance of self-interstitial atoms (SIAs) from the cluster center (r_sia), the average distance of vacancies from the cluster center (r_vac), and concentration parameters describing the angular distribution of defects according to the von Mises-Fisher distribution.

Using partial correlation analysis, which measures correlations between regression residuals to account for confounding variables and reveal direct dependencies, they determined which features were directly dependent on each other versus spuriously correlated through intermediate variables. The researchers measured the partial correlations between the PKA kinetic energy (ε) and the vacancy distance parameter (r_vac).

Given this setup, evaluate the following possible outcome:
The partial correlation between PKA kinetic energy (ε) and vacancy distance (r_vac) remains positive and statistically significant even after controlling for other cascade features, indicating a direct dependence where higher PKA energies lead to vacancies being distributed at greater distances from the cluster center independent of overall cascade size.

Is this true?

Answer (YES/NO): NO